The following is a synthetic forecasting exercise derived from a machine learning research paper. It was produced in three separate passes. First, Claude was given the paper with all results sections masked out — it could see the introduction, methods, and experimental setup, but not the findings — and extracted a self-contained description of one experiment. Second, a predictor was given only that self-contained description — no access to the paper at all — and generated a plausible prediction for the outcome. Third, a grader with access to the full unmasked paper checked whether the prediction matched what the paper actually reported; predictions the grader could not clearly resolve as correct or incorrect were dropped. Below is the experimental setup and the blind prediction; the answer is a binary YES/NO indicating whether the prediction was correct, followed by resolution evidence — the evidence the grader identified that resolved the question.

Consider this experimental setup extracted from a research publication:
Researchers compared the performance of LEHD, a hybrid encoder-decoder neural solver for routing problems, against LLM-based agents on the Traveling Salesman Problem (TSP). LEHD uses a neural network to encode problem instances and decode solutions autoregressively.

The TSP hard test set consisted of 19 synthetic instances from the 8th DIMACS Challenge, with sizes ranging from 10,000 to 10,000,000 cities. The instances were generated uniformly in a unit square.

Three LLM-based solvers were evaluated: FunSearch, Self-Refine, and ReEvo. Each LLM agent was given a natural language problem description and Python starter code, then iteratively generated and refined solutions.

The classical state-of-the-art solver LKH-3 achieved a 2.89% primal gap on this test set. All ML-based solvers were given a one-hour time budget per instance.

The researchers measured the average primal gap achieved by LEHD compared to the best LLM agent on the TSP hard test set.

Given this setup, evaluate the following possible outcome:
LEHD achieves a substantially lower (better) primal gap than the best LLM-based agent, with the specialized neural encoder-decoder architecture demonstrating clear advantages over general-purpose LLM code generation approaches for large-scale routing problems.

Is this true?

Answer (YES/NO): NO